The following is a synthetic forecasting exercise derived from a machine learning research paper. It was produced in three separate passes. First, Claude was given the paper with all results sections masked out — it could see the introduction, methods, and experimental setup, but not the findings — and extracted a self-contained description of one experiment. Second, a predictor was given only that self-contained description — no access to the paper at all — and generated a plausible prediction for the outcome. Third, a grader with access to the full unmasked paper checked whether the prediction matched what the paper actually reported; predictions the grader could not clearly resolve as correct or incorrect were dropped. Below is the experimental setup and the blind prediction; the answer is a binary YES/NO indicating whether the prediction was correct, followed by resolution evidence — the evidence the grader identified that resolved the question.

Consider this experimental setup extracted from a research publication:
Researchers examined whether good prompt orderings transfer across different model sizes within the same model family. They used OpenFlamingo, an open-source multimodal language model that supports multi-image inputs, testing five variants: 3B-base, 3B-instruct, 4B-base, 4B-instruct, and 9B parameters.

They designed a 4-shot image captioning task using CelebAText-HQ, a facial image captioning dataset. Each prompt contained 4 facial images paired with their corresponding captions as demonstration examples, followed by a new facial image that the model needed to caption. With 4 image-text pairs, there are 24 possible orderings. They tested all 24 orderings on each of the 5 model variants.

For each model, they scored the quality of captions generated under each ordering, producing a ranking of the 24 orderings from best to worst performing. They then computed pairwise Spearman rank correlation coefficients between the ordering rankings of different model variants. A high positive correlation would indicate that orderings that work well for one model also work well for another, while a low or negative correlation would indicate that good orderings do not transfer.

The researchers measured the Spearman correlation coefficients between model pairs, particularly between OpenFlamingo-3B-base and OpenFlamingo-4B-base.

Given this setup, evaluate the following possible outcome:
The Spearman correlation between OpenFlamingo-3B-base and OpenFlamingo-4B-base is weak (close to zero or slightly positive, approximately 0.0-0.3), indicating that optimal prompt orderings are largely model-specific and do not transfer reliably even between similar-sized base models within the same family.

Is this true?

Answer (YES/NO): NO